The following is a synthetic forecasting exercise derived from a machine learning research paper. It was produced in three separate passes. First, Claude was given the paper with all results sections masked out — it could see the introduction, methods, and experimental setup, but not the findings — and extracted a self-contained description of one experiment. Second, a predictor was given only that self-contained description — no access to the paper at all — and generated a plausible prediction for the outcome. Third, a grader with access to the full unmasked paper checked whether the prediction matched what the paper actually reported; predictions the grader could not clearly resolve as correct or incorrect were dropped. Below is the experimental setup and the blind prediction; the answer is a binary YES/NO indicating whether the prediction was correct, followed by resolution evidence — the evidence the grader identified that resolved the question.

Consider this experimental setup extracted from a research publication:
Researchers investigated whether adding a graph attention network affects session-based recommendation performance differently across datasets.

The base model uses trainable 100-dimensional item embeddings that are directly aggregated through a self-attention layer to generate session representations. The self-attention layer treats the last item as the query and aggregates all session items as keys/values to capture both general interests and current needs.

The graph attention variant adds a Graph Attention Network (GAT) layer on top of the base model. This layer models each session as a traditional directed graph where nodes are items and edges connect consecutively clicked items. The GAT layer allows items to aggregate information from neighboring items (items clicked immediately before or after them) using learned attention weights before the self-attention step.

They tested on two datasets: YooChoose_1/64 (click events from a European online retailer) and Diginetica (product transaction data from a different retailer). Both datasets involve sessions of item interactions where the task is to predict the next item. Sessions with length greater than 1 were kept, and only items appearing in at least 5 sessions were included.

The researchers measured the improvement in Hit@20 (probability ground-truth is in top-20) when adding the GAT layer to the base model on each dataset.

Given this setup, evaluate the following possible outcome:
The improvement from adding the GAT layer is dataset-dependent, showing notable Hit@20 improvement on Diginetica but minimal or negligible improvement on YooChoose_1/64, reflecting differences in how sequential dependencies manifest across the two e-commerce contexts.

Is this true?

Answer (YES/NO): NO